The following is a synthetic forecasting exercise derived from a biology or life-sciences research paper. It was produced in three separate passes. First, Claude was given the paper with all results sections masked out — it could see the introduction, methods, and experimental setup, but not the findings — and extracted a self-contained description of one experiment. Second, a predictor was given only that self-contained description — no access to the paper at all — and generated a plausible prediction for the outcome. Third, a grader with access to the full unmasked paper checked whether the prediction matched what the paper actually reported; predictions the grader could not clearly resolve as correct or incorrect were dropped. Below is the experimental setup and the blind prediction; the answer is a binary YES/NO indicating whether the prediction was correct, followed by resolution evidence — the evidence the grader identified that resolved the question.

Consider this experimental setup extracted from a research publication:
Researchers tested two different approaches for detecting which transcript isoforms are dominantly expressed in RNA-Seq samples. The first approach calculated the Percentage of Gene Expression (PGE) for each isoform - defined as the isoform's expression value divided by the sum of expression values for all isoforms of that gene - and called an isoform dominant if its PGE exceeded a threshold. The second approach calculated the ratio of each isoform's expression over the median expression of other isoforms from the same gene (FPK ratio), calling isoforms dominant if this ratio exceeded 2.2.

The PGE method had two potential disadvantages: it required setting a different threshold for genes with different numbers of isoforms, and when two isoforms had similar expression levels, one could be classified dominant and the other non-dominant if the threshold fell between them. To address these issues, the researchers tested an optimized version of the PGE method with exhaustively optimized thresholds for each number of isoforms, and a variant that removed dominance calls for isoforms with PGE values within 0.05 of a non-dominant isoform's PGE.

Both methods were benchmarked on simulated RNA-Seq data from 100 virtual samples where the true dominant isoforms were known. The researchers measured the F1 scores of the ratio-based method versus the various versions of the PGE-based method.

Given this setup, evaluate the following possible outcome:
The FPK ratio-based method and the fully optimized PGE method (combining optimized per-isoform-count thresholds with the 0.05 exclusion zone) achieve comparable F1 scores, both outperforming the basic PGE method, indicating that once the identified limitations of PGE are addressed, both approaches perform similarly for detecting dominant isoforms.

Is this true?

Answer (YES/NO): NO